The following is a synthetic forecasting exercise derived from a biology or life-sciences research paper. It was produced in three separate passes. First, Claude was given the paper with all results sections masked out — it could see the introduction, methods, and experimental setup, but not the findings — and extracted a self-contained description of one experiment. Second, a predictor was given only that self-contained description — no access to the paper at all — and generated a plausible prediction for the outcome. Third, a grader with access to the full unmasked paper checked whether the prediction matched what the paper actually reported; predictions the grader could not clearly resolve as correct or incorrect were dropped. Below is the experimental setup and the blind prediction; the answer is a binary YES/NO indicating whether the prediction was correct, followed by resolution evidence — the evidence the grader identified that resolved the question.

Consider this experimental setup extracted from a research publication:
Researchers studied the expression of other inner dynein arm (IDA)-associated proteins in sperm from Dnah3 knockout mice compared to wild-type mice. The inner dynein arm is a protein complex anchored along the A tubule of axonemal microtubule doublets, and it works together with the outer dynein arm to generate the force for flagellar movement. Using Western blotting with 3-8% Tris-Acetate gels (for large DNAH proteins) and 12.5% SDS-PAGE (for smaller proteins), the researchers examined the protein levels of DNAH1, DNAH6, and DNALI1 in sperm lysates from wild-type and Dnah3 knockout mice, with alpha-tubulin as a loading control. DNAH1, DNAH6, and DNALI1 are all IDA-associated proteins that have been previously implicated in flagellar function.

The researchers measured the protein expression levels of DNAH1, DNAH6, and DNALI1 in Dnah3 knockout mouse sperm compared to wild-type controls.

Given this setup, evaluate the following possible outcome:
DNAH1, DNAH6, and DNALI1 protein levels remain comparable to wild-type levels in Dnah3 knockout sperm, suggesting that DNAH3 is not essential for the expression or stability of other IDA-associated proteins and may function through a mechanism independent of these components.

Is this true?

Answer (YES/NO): NO